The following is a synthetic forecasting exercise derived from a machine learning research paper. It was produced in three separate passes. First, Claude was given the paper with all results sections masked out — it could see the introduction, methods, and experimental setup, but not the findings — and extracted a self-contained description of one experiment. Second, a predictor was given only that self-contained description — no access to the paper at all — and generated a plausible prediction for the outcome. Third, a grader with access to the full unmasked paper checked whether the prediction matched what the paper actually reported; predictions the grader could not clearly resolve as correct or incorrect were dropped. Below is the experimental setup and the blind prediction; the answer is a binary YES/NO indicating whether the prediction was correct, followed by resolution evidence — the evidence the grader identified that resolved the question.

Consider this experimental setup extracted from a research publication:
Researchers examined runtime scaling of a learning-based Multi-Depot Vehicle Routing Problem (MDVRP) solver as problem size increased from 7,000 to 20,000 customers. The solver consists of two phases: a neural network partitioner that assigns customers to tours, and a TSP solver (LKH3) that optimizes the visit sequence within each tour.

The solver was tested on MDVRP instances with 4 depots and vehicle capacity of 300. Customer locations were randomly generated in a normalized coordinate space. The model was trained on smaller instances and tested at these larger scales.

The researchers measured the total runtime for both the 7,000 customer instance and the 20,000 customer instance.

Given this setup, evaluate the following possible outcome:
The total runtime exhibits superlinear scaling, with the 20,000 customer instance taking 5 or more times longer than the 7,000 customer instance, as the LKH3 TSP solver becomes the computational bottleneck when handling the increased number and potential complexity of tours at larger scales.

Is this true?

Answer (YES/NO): NO